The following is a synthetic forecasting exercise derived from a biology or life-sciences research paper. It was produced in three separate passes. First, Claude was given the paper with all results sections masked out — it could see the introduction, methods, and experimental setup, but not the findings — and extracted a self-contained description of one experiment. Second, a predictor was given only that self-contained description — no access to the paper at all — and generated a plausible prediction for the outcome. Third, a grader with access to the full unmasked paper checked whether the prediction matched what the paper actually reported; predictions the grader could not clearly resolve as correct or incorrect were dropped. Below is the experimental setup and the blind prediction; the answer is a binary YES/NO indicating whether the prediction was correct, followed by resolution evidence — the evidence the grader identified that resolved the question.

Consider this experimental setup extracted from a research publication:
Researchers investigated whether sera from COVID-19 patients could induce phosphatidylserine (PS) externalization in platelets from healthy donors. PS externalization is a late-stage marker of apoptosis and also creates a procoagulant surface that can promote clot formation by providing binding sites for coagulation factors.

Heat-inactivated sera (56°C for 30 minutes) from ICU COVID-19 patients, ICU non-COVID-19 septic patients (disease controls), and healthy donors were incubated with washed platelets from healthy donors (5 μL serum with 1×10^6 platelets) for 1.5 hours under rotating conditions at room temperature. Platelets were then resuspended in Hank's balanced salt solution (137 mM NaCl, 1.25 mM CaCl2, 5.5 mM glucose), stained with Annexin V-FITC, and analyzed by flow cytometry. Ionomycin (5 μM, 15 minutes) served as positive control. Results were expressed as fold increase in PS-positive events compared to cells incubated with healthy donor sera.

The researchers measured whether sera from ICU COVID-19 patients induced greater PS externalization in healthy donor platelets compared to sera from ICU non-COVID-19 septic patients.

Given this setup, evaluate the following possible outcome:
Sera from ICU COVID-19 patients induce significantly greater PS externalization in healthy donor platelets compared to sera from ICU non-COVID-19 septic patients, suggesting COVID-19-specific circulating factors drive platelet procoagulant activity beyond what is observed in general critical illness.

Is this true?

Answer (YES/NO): YES